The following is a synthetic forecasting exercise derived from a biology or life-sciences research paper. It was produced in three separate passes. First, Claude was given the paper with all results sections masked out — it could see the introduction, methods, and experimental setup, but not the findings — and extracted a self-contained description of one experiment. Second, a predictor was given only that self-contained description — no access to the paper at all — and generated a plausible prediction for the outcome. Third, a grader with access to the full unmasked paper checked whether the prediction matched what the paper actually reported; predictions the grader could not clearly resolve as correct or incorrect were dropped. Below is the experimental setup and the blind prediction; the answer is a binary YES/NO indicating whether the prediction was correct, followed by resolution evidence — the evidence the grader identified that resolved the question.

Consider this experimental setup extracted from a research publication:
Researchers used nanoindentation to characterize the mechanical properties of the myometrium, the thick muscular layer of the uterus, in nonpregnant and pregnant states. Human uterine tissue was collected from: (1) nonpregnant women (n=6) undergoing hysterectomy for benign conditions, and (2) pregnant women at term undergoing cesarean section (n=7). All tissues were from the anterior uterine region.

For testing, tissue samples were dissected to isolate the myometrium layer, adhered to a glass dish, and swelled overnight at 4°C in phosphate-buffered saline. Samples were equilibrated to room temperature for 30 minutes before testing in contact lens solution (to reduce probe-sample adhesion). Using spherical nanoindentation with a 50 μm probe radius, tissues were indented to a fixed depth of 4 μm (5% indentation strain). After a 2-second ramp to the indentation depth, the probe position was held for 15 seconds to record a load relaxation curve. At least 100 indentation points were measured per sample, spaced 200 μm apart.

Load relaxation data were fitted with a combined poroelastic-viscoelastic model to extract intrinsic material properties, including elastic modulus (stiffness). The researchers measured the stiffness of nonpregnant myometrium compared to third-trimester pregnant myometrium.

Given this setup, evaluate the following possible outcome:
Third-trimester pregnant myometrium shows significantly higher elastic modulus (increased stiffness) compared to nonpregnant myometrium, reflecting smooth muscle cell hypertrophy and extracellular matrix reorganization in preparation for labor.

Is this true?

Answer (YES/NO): NO